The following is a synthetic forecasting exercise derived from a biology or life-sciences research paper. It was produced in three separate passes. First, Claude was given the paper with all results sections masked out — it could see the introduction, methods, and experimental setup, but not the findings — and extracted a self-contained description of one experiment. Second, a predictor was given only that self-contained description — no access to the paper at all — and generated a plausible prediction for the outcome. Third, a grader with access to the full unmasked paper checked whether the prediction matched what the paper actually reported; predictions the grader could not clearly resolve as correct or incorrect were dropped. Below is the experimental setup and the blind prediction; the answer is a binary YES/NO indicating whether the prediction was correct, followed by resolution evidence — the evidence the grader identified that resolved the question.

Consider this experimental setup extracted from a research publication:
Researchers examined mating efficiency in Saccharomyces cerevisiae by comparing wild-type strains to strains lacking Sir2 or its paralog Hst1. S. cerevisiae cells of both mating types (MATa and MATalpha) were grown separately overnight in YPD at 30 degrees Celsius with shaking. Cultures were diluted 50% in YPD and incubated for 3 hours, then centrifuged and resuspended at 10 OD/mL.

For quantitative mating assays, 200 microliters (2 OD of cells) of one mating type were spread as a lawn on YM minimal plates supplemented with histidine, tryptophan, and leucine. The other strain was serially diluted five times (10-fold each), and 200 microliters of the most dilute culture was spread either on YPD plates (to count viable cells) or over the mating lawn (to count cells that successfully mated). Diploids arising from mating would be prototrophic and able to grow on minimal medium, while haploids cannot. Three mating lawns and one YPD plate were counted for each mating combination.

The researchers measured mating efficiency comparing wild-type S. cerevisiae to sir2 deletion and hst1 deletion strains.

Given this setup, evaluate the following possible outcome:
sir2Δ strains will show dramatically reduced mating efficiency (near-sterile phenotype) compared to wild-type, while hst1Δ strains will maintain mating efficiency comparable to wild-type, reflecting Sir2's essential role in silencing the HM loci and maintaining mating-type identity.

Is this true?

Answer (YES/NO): NO